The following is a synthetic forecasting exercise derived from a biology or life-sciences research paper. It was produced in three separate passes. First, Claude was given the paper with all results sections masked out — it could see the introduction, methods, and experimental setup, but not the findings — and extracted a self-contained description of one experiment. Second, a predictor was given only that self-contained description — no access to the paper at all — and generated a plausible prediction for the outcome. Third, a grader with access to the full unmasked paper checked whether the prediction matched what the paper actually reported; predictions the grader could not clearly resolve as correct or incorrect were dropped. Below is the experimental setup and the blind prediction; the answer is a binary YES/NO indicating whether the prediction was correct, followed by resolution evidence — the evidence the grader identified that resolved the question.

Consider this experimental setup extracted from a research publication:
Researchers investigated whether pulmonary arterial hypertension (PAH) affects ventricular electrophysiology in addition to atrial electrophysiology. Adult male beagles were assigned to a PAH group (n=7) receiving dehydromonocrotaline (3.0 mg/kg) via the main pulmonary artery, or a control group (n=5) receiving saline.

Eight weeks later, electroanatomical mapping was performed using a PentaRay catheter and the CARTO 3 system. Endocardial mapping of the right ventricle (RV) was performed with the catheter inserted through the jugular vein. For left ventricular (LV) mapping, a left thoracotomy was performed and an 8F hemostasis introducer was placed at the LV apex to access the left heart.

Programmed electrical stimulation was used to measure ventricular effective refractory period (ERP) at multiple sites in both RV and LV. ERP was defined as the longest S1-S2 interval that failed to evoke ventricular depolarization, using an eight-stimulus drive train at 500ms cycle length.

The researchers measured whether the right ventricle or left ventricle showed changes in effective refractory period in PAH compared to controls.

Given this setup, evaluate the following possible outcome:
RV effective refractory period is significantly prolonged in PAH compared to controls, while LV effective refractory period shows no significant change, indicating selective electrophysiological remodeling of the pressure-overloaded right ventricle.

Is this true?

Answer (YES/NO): NO